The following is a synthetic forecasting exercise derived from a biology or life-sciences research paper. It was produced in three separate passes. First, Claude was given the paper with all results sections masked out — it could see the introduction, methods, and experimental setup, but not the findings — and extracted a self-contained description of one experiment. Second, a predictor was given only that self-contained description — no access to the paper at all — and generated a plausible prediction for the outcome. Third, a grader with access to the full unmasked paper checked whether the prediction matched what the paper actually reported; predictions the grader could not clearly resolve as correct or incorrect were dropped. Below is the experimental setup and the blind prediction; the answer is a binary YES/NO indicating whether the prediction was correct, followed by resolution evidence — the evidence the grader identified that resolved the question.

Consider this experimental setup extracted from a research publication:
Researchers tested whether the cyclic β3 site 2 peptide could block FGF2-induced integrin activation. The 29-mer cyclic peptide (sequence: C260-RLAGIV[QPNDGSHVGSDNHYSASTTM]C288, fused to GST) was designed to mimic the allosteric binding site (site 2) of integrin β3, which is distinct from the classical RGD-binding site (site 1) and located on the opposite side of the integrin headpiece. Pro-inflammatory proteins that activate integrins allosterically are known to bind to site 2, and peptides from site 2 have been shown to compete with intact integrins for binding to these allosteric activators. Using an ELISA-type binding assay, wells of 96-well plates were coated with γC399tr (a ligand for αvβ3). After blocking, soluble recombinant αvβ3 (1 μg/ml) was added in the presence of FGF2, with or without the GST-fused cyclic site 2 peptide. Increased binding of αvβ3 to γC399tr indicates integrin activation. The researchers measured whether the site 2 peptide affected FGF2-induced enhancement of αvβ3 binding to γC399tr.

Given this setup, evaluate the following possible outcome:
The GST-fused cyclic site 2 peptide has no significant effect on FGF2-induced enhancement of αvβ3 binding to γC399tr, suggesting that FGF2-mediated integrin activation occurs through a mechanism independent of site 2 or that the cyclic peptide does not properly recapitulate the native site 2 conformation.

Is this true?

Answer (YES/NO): NO